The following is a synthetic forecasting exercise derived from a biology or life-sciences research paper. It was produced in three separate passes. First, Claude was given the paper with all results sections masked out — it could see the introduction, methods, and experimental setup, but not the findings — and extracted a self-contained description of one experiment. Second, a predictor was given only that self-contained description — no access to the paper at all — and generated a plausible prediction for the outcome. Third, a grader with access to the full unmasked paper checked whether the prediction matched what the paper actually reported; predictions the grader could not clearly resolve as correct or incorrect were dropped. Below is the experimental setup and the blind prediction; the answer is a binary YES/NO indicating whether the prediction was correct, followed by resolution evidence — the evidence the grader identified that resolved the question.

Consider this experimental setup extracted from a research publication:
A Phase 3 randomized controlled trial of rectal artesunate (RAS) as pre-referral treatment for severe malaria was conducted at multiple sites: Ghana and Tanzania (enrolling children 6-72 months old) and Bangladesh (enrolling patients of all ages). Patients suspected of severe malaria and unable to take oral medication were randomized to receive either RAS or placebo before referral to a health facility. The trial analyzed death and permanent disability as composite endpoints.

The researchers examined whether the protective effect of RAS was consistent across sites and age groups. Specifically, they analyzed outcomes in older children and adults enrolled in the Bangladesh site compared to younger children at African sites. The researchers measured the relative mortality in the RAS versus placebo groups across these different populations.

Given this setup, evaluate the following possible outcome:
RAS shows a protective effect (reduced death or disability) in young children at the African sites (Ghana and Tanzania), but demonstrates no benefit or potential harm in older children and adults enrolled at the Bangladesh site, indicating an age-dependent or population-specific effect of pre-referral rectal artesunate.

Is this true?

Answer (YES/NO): YES